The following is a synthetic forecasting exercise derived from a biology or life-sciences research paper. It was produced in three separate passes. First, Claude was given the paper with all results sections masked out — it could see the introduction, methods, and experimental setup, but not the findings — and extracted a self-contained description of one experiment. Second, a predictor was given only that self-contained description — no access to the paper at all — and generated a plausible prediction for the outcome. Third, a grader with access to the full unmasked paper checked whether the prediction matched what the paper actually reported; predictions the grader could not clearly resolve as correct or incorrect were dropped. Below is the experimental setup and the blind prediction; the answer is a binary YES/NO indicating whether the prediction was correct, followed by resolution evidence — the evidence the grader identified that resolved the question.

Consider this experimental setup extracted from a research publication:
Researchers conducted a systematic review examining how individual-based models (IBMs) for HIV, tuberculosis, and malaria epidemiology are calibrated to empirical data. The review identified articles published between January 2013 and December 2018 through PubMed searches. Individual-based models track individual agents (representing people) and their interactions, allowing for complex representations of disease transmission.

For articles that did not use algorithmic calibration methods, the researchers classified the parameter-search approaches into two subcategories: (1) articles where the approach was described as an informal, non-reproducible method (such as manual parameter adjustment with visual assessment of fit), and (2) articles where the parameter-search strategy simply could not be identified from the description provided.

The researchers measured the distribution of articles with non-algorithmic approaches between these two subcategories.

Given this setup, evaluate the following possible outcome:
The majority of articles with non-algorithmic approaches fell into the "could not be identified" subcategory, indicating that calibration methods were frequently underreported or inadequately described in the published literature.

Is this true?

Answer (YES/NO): YES